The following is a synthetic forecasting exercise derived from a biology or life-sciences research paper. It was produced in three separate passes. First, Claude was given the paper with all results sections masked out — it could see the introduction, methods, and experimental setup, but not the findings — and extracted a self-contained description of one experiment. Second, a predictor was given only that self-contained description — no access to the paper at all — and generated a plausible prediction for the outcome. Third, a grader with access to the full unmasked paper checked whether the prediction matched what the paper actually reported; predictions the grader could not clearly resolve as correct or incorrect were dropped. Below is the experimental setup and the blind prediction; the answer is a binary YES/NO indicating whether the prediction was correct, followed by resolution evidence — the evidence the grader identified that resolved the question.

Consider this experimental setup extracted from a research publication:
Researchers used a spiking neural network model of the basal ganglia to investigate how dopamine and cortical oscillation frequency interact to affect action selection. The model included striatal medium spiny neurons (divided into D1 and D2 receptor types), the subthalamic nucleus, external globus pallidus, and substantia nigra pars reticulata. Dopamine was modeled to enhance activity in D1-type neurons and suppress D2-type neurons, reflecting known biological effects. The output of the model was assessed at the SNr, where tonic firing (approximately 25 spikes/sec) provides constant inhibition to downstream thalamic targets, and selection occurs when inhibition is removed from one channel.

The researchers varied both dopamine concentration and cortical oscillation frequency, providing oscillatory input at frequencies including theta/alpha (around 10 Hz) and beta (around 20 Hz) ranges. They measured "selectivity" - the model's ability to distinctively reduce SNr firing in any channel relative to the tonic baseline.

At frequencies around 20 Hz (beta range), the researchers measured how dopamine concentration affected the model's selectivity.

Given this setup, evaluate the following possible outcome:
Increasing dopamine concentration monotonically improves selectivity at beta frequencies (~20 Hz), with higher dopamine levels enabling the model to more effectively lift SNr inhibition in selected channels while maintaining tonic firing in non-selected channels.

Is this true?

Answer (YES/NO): NO